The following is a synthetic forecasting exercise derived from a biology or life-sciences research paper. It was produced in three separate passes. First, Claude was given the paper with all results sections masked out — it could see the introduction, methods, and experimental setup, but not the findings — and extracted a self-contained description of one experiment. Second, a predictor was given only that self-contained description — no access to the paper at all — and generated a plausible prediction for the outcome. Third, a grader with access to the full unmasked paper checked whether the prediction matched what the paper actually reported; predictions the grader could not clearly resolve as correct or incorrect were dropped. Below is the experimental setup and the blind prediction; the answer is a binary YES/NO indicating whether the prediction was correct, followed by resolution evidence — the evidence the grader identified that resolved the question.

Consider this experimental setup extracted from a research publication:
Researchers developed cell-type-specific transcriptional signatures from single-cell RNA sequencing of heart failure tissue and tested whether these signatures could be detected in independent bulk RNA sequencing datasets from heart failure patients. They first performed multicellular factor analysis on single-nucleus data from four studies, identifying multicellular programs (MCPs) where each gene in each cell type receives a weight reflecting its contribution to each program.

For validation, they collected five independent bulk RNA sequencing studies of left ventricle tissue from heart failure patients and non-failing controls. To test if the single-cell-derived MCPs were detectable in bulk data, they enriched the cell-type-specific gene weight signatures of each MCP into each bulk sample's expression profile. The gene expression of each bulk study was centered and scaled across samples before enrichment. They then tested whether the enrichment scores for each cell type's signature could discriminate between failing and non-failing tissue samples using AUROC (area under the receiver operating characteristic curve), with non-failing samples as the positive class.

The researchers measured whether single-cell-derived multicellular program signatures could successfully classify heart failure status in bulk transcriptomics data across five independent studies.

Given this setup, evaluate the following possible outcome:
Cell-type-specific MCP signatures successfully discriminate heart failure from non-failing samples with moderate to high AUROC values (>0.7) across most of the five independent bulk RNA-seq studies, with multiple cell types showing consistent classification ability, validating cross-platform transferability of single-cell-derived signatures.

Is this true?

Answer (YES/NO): YES